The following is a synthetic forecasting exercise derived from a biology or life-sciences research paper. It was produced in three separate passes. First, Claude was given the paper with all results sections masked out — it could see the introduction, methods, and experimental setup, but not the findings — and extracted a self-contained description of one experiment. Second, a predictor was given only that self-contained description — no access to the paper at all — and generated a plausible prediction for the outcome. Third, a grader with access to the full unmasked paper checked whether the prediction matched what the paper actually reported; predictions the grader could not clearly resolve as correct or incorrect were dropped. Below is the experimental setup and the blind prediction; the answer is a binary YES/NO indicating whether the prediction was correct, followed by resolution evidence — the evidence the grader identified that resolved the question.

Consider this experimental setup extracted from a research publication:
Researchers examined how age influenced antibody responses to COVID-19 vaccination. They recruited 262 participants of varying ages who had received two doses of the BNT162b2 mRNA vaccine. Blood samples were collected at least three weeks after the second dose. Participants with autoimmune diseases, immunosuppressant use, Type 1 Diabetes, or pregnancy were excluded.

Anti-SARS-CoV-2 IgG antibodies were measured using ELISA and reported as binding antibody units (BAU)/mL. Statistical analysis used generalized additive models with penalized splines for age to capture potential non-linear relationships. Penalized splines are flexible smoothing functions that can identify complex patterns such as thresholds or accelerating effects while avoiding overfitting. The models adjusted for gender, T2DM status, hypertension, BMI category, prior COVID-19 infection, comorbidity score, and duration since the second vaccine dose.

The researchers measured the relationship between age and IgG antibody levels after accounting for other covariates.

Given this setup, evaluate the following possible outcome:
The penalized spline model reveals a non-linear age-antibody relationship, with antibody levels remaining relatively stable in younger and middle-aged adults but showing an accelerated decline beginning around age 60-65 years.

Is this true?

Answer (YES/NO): NO